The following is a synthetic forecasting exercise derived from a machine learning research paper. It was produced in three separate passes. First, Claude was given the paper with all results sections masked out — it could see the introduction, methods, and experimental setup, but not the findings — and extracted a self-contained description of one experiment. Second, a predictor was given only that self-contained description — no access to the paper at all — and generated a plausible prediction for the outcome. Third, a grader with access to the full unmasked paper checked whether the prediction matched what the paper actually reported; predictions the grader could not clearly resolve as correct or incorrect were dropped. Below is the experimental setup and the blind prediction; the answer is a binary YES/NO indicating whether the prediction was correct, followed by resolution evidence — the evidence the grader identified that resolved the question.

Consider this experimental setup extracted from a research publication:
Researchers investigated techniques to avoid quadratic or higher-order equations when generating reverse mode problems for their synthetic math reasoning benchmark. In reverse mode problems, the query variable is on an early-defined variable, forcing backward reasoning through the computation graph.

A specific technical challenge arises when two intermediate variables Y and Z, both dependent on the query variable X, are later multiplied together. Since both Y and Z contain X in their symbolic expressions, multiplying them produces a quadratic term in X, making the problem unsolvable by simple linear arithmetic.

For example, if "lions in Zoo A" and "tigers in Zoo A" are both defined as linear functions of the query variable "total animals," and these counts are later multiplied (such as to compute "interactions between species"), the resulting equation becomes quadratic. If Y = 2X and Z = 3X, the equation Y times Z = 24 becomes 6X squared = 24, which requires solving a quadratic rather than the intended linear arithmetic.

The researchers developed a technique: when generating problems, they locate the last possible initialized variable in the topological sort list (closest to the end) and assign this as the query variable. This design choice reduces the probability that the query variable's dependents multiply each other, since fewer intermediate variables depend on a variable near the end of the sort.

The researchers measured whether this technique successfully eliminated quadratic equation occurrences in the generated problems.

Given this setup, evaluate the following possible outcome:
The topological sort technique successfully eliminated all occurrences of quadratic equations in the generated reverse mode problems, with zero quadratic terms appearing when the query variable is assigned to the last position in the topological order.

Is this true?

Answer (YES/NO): NO